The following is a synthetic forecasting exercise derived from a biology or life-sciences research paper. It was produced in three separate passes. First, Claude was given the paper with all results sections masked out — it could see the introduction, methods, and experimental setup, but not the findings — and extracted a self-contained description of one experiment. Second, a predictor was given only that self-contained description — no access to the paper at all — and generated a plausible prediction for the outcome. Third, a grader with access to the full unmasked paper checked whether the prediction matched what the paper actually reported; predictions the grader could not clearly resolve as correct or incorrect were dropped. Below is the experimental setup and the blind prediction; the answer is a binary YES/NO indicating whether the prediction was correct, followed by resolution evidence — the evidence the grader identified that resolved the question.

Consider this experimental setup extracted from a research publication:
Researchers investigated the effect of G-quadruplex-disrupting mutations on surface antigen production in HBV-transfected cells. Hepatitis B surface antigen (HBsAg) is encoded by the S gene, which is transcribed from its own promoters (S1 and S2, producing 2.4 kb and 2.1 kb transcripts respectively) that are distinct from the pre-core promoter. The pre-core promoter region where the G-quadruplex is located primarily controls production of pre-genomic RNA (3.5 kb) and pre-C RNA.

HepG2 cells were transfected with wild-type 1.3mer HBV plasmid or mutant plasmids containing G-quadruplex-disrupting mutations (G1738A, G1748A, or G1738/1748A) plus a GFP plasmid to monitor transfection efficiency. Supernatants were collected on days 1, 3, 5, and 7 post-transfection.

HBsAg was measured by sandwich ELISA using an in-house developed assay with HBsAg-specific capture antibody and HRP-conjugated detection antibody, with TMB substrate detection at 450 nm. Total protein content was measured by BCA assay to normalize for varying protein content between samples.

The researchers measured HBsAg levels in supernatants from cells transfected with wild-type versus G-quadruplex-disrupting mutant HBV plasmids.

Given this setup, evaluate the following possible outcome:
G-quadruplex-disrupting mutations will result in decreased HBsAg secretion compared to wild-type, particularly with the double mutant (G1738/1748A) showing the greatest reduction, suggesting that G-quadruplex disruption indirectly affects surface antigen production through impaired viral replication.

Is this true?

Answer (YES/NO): NO